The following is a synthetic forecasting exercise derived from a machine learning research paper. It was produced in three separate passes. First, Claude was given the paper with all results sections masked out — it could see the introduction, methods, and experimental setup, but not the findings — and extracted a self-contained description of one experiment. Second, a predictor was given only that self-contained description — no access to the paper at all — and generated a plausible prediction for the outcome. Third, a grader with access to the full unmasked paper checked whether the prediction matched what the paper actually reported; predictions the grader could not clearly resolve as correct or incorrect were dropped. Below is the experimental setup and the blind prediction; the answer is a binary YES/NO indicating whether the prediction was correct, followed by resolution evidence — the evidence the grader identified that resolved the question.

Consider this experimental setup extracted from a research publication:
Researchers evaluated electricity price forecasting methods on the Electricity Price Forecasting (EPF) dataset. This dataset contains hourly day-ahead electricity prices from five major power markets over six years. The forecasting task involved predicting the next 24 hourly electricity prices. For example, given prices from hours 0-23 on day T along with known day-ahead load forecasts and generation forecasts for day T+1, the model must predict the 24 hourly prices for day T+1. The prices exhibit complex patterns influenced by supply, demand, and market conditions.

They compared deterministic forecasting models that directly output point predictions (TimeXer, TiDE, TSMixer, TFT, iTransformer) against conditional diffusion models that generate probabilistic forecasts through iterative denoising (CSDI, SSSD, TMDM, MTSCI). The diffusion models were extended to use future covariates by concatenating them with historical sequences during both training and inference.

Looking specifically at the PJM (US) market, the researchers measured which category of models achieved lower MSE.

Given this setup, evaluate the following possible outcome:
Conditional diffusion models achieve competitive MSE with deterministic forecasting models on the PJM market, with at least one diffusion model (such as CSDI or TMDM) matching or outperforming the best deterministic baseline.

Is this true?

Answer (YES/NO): YES